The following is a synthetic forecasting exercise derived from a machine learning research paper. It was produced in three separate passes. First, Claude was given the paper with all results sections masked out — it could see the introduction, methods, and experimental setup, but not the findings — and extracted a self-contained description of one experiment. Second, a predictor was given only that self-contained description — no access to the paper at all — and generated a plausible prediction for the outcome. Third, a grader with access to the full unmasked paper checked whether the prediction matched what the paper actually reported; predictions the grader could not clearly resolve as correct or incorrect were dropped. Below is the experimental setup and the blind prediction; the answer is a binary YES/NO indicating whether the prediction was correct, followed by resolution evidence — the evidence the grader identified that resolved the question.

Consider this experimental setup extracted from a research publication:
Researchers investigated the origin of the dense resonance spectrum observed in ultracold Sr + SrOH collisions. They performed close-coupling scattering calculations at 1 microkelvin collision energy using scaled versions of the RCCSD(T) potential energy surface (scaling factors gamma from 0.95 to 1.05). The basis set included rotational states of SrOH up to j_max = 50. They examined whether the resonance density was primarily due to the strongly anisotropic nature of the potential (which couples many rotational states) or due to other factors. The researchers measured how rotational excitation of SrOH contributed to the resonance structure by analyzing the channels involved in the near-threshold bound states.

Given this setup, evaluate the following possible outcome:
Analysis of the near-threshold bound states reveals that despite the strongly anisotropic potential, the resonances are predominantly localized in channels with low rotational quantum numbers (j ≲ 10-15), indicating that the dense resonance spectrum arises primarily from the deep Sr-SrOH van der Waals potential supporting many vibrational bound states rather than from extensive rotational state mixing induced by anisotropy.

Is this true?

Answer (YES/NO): NO